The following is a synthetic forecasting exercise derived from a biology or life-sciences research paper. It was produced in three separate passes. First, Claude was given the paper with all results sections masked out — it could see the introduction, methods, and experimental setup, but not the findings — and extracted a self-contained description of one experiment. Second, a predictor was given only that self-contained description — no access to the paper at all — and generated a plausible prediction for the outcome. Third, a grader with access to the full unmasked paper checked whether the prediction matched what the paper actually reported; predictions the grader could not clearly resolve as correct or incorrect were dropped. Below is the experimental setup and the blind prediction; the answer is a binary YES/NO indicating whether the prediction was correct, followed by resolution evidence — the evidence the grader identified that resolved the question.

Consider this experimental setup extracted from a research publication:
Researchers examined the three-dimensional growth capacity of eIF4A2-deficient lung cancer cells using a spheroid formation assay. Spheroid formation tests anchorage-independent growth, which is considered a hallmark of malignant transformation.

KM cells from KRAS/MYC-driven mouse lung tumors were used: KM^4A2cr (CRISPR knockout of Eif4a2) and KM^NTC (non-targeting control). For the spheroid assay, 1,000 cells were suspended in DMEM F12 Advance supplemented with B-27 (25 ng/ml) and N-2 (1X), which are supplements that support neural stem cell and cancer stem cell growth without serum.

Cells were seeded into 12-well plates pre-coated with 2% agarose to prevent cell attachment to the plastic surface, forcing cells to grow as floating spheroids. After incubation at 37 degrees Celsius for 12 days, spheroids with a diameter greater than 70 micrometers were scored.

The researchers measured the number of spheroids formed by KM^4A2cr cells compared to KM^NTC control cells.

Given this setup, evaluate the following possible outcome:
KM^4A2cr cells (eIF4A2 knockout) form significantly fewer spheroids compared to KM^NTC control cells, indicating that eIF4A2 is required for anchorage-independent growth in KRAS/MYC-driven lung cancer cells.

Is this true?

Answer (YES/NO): YES